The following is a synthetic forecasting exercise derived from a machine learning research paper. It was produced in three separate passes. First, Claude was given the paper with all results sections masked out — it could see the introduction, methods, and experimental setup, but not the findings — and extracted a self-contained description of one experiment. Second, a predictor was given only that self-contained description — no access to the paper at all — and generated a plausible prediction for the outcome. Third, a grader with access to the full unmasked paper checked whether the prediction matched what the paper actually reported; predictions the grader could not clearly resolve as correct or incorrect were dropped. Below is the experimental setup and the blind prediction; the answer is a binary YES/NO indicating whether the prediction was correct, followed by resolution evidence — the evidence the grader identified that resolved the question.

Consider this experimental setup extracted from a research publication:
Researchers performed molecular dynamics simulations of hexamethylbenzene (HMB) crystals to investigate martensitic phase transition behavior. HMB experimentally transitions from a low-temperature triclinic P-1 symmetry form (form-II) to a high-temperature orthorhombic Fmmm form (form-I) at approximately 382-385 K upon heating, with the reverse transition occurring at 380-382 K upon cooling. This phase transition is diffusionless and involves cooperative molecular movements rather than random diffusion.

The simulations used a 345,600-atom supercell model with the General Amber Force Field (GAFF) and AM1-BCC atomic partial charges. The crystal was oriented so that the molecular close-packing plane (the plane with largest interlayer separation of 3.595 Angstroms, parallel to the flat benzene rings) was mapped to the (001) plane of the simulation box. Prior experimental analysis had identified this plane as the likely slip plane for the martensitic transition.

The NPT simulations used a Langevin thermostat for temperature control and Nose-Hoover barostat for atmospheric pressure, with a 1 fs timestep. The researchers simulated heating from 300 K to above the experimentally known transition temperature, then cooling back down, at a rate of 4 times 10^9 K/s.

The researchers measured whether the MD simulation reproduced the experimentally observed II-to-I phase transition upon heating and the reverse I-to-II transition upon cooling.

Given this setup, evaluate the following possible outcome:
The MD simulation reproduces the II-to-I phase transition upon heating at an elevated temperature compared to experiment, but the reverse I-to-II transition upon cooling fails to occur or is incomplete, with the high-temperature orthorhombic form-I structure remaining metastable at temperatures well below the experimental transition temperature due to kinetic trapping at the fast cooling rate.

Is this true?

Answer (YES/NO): NO